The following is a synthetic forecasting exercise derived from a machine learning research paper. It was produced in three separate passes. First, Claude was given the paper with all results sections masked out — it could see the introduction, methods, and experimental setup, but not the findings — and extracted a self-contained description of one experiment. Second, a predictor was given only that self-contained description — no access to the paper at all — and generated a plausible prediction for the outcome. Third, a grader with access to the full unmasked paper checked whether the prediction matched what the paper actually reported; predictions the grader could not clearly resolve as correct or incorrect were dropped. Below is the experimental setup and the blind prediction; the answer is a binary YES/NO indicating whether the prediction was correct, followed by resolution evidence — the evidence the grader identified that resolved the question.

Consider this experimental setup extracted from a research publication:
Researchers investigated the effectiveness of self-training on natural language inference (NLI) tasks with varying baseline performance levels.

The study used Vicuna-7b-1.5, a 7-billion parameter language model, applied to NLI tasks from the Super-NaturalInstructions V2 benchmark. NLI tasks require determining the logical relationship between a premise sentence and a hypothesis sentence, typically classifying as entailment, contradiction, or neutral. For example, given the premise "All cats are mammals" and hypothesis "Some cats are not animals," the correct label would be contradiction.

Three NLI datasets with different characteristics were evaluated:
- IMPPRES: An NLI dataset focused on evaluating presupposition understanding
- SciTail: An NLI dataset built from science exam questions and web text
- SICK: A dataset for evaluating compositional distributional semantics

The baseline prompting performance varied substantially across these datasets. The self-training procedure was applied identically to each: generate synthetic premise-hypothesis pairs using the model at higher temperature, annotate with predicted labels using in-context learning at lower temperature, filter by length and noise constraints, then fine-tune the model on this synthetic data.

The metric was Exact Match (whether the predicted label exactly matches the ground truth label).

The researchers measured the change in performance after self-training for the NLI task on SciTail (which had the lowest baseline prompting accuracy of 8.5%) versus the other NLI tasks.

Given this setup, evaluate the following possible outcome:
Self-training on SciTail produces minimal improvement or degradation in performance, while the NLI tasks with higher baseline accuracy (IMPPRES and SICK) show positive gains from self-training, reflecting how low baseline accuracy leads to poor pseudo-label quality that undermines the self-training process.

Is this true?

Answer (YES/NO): NO